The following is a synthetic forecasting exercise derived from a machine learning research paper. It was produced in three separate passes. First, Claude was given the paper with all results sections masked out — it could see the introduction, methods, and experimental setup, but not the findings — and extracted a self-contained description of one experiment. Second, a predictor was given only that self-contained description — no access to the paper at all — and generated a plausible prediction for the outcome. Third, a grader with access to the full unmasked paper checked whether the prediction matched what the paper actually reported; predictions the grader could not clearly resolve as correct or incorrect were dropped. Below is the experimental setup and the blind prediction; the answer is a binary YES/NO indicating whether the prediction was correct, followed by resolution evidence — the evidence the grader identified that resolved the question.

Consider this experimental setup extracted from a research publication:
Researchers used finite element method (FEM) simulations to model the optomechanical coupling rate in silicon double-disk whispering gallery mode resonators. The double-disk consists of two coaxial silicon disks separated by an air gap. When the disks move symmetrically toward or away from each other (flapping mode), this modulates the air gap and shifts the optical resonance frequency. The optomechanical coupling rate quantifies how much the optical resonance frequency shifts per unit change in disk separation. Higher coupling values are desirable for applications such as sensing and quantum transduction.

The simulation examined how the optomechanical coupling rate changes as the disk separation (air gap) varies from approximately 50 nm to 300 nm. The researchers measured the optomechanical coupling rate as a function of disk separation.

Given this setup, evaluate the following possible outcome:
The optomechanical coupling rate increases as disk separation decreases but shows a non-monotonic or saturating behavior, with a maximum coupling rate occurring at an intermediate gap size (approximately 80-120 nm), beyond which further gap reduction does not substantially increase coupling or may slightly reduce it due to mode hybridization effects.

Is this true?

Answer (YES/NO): NO